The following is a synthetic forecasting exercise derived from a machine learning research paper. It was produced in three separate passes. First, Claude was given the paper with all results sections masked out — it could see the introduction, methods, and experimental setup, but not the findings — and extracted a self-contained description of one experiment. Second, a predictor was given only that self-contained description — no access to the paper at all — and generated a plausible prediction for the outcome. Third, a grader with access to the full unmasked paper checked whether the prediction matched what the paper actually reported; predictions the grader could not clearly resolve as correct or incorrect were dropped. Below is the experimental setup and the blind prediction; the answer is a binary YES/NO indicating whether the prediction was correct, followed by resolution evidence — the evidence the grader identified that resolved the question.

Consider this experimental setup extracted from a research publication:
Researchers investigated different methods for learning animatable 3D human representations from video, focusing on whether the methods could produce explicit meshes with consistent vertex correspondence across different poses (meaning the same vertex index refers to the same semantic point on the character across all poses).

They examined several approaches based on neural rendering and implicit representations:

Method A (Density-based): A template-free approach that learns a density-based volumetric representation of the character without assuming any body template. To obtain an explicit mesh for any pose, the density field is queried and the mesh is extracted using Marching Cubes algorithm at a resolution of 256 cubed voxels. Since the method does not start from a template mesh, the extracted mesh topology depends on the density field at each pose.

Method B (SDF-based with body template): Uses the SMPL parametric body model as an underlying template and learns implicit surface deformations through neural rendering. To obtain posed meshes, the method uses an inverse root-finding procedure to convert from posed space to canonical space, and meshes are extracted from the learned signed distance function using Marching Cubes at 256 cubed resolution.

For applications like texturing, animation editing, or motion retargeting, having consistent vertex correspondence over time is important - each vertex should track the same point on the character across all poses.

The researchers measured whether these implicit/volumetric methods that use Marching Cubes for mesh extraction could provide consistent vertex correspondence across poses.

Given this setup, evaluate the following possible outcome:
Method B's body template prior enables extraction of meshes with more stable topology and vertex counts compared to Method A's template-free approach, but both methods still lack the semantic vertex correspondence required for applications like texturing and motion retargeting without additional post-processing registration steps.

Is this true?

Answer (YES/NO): NO